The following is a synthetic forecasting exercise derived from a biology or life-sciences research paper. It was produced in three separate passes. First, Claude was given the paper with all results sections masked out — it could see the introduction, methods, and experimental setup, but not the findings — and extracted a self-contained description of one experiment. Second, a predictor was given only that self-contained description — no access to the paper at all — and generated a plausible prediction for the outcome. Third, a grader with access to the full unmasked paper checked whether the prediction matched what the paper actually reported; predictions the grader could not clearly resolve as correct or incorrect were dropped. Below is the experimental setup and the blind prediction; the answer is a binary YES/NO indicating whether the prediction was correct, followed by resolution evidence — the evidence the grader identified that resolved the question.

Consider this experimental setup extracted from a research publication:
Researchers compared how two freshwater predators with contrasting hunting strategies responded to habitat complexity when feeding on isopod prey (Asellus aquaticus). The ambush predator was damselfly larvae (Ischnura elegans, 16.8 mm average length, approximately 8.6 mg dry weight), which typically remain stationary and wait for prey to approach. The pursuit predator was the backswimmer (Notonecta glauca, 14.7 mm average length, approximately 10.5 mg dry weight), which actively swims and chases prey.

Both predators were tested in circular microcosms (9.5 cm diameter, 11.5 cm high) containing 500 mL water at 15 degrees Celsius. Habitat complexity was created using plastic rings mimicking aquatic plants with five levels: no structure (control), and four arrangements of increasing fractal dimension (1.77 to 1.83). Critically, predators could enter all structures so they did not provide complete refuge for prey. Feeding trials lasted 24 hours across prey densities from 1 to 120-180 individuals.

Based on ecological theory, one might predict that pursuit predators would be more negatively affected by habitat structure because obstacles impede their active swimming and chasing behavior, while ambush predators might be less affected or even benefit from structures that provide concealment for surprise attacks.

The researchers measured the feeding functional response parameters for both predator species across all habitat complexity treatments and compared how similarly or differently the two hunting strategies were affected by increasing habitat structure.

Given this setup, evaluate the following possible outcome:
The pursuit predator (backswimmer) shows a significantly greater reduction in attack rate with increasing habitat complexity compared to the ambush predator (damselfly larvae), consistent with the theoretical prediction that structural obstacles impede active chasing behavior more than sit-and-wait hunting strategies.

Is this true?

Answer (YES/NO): YES